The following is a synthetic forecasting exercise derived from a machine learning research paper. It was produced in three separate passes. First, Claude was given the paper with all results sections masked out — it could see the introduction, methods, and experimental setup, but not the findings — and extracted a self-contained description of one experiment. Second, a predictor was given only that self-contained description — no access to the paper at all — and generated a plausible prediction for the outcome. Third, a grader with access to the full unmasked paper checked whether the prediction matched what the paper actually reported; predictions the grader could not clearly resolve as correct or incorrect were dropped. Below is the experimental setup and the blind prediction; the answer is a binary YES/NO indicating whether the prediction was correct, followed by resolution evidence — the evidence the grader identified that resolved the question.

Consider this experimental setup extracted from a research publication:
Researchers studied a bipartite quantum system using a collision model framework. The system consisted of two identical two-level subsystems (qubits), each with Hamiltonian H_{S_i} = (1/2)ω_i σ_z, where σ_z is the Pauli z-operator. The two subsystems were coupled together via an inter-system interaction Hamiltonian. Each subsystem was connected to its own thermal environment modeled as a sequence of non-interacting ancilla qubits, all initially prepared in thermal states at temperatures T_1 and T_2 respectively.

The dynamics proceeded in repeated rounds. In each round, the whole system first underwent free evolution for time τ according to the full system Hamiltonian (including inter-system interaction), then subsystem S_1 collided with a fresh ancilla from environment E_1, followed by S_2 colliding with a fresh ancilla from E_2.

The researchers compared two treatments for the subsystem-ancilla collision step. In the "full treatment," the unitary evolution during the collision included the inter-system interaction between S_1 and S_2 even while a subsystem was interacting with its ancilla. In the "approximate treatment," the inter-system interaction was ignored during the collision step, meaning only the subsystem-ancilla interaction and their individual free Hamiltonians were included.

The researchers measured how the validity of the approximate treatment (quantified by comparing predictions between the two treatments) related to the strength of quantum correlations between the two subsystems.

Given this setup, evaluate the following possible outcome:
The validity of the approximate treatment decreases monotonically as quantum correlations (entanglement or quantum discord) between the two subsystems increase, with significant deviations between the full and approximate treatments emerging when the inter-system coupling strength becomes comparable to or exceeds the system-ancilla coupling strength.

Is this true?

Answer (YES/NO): NO